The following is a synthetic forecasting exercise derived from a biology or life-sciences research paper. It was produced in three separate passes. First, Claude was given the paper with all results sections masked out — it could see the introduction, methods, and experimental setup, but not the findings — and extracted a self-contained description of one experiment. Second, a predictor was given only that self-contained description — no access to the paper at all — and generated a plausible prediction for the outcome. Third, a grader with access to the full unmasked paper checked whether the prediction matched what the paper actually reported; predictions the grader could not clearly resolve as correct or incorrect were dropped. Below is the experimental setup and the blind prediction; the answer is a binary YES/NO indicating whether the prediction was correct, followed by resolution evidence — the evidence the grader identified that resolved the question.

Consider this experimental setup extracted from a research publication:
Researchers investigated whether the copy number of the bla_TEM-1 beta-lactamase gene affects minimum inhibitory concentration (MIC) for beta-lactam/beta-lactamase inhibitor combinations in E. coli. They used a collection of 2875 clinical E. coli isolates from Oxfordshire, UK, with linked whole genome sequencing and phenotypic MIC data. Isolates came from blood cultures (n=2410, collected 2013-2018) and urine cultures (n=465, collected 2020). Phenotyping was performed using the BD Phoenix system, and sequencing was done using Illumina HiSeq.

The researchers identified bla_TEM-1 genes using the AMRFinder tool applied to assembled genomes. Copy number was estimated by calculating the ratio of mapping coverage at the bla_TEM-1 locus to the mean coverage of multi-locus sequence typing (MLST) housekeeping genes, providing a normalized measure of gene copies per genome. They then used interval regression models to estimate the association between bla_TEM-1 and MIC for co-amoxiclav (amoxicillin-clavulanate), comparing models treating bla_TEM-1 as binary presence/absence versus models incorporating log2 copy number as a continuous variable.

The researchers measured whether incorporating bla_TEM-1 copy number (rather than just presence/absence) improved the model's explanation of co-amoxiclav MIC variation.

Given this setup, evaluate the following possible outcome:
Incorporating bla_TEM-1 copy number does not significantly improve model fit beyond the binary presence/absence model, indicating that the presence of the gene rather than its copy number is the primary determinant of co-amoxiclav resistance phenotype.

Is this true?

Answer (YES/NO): NO